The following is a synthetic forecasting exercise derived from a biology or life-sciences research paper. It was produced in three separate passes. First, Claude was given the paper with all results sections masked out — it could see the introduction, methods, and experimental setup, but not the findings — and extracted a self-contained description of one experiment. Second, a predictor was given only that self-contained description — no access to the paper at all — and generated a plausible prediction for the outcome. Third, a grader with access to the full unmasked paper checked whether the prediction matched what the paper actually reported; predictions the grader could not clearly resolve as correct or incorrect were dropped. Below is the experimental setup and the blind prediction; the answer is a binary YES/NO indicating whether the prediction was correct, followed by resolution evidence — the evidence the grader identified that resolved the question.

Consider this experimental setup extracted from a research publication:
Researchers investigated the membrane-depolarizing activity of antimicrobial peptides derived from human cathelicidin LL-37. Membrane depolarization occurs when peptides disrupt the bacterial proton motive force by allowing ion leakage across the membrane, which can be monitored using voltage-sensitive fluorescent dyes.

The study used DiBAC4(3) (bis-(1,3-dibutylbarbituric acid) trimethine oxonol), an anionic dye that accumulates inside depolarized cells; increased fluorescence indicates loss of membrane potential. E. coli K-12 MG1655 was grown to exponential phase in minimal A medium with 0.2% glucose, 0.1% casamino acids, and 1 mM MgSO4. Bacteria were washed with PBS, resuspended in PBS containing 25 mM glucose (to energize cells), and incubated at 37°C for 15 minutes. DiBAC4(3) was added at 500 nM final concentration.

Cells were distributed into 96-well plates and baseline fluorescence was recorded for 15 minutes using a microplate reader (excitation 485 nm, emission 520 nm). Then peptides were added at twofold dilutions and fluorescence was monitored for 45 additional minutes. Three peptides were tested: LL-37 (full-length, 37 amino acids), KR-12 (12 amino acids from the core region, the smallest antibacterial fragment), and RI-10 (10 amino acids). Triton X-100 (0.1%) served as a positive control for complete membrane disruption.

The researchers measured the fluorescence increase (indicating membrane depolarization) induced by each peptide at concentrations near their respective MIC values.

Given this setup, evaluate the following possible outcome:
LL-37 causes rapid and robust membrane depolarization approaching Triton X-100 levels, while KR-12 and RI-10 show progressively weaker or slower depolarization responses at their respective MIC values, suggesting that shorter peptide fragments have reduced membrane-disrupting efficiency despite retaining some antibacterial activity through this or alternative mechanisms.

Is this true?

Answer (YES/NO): NO